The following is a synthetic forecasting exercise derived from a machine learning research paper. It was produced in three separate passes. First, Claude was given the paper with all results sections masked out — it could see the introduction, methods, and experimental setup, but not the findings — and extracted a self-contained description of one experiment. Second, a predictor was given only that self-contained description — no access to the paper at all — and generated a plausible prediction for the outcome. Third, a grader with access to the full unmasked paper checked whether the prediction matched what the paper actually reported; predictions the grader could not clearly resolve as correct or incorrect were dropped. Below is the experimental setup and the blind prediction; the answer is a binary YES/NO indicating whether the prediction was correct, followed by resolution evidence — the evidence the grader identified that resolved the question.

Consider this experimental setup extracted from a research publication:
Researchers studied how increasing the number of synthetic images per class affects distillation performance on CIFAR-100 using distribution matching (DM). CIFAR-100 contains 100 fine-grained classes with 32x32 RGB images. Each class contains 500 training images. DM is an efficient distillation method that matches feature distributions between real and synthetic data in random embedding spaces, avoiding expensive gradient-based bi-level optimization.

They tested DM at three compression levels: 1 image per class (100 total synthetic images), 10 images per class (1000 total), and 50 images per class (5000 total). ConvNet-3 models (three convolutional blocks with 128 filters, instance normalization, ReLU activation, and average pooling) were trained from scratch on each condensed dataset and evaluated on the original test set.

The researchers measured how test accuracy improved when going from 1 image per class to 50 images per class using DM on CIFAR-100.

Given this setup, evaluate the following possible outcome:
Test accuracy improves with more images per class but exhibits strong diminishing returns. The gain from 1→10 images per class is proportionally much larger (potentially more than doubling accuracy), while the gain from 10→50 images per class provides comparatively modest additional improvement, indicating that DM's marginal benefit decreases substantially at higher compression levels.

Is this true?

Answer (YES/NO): YES